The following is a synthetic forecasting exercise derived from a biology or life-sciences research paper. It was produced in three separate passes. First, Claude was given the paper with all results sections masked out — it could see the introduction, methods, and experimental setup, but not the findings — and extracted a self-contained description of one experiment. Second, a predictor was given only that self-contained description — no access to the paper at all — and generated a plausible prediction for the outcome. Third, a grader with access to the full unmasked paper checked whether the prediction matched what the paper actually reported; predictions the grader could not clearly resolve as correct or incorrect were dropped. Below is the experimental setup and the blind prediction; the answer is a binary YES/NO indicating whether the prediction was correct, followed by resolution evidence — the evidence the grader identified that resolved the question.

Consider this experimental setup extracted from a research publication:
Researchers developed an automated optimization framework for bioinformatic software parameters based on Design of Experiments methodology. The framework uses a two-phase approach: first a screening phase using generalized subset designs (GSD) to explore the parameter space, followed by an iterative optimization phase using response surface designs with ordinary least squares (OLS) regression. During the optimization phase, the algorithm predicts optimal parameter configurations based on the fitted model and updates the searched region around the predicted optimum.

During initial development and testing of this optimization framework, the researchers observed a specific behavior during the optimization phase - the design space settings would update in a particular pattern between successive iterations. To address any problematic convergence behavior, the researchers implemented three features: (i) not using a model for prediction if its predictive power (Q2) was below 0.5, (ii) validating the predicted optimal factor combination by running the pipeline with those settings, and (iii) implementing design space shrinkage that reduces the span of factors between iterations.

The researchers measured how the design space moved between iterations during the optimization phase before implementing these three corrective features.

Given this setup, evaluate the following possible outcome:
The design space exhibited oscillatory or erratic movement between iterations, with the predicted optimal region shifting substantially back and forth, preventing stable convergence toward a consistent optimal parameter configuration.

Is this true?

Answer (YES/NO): YES